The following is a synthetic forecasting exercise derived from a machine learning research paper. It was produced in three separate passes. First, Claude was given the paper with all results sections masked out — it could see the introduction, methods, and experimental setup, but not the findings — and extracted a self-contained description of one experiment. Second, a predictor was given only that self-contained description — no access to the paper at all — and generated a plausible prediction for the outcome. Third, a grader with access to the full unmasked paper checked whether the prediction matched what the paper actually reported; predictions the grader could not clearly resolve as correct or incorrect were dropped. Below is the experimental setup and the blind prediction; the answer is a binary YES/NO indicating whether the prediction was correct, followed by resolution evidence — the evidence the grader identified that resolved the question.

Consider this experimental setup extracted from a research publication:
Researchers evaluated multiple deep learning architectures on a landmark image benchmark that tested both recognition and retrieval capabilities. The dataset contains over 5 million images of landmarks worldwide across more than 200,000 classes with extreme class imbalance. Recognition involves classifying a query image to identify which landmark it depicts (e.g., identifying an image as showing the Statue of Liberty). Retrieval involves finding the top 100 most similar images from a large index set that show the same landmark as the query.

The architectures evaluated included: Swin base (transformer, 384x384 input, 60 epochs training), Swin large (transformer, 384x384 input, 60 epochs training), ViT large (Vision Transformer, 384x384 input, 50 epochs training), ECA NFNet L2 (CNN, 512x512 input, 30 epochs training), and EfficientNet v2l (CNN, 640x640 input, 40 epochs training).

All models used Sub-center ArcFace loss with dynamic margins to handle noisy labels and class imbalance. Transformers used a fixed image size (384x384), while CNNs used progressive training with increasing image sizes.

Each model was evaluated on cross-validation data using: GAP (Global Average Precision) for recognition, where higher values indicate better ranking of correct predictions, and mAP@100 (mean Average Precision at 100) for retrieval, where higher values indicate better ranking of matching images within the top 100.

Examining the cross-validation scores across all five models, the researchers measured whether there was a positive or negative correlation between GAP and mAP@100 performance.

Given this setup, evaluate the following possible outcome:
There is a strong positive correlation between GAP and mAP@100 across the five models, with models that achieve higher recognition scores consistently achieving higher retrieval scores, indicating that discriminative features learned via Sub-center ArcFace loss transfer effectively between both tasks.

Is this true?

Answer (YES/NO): NO